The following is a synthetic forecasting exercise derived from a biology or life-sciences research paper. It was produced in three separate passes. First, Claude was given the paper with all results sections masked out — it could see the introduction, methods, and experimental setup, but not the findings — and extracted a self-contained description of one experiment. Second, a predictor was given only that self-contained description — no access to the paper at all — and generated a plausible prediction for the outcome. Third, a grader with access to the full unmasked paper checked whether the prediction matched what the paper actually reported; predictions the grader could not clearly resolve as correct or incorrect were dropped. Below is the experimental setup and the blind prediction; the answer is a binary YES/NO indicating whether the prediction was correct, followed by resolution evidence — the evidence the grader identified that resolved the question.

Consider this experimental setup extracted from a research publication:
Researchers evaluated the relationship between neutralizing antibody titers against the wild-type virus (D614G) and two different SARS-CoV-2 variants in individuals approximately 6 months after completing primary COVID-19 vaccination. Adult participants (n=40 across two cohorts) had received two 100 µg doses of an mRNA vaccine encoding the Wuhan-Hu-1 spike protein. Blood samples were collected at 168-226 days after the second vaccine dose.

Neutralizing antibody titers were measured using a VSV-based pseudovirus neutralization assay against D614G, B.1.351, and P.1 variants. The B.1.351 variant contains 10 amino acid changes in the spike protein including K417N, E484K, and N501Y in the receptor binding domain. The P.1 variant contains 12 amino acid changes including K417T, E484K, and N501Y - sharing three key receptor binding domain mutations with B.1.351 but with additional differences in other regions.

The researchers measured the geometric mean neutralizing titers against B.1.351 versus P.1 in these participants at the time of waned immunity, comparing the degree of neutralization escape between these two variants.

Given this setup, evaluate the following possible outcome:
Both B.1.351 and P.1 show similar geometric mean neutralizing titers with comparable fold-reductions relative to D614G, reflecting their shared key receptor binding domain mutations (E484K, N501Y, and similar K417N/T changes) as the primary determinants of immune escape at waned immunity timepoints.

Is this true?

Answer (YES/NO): YES